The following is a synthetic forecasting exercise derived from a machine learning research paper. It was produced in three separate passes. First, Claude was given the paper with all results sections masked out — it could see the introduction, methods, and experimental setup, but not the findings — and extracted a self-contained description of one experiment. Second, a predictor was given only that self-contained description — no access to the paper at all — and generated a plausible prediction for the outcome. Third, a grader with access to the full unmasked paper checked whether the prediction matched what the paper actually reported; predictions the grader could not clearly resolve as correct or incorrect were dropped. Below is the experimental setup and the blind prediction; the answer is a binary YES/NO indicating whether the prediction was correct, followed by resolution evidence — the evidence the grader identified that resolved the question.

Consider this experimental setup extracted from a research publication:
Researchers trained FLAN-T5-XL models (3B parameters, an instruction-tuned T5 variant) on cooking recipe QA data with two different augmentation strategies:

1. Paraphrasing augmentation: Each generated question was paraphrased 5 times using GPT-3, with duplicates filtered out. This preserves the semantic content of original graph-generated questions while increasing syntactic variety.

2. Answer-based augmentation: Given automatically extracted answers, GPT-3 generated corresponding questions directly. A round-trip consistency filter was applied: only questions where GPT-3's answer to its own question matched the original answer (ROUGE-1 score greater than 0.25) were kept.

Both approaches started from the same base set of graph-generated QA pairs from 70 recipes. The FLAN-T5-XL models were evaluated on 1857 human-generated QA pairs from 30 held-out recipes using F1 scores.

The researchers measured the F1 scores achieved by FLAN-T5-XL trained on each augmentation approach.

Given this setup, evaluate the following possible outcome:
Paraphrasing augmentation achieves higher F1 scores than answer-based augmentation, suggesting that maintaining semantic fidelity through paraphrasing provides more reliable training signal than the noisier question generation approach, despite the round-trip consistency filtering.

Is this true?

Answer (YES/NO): YES